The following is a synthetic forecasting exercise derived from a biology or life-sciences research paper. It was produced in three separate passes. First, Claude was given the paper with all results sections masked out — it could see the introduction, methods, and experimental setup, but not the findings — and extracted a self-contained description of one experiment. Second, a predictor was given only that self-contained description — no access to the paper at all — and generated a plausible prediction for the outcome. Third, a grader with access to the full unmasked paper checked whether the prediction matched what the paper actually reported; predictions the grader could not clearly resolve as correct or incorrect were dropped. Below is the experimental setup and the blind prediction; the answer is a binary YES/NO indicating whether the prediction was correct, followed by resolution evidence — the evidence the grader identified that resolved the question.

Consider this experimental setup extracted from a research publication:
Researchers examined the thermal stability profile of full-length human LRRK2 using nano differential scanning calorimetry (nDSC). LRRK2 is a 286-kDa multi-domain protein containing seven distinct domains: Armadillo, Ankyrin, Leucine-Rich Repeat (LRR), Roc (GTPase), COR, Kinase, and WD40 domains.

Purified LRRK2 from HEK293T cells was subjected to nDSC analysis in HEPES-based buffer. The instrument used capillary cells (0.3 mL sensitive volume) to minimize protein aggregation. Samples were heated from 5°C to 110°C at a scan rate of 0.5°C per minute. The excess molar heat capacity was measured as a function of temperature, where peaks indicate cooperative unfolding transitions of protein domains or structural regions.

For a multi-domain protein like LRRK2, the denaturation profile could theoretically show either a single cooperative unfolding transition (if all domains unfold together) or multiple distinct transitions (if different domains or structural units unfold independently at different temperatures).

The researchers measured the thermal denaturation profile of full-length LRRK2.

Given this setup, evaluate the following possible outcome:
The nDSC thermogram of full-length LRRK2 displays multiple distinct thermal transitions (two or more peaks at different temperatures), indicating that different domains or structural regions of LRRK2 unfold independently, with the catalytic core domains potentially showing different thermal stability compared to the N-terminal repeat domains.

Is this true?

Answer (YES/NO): YES